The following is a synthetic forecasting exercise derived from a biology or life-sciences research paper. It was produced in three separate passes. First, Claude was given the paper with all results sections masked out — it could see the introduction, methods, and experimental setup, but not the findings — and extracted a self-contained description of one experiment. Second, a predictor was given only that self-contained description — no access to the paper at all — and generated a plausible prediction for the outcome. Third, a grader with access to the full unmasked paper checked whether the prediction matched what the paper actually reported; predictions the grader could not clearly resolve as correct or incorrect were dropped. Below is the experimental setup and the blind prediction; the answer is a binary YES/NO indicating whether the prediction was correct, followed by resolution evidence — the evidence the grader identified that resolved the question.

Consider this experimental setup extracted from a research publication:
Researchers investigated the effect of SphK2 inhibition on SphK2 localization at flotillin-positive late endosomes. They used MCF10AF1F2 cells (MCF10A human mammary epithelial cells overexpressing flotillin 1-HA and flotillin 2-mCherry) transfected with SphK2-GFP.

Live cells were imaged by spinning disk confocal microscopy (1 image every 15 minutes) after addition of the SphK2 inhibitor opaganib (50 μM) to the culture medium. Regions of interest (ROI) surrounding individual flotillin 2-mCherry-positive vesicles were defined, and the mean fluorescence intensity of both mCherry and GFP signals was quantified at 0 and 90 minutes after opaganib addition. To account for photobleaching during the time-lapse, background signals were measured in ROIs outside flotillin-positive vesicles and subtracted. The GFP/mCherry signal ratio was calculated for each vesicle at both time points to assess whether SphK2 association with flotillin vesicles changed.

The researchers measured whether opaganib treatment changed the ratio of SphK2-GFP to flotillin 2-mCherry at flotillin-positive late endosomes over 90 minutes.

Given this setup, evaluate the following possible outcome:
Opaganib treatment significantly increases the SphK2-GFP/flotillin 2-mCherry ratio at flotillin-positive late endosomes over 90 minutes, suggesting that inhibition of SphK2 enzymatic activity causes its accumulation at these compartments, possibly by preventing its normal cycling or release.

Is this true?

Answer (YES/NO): NO